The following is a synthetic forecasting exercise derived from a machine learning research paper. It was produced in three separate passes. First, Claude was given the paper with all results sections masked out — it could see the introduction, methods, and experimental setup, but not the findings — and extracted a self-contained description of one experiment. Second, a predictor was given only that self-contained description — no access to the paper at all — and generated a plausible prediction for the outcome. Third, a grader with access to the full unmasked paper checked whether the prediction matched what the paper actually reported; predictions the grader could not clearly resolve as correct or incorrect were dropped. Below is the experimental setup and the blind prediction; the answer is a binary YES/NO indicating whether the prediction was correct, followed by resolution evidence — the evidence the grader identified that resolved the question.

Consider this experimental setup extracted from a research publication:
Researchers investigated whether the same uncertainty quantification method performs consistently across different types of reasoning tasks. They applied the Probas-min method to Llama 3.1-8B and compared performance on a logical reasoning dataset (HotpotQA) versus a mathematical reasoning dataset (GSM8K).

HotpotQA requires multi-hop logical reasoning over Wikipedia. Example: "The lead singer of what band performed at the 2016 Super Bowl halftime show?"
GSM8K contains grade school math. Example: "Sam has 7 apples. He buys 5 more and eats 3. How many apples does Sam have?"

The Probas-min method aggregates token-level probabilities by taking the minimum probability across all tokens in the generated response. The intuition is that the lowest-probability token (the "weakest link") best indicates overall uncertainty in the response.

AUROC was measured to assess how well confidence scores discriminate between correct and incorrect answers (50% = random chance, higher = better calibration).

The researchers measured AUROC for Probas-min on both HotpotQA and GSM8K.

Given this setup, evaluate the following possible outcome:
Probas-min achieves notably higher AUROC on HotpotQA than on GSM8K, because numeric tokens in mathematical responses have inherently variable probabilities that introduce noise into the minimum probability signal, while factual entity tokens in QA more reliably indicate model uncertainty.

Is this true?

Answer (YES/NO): YES